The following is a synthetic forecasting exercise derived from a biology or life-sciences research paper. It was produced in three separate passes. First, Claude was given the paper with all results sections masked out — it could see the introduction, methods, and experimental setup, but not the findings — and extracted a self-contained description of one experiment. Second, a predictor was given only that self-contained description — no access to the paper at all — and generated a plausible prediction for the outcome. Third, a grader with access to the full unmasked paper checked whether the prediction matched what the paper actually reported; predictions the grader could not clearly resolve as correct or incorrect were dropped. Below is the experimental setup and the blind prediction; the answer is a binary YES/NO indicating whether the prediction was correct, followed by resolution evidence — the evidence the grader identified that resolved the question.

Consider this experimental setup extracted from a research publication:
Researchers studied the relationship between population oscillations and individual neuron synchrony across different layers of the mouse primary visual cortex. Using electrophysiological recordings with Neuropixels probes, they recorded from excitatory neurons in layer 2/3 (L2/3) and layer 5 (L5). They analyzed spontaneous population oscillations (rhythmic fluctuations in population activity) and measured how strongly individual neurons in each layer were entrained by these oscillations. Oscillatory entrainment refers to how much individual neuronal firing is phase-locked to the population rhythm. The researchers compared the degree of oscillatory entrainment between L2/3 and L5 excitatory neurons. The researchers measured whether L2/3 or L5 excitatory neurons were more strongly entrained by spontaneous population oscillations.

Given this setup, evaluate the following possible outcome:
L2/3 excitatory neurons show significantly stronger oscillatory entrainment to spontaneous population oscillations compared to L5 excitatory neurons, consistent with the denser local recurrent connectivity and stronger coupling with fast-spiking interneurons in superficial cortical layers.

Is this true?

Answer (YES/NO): YES